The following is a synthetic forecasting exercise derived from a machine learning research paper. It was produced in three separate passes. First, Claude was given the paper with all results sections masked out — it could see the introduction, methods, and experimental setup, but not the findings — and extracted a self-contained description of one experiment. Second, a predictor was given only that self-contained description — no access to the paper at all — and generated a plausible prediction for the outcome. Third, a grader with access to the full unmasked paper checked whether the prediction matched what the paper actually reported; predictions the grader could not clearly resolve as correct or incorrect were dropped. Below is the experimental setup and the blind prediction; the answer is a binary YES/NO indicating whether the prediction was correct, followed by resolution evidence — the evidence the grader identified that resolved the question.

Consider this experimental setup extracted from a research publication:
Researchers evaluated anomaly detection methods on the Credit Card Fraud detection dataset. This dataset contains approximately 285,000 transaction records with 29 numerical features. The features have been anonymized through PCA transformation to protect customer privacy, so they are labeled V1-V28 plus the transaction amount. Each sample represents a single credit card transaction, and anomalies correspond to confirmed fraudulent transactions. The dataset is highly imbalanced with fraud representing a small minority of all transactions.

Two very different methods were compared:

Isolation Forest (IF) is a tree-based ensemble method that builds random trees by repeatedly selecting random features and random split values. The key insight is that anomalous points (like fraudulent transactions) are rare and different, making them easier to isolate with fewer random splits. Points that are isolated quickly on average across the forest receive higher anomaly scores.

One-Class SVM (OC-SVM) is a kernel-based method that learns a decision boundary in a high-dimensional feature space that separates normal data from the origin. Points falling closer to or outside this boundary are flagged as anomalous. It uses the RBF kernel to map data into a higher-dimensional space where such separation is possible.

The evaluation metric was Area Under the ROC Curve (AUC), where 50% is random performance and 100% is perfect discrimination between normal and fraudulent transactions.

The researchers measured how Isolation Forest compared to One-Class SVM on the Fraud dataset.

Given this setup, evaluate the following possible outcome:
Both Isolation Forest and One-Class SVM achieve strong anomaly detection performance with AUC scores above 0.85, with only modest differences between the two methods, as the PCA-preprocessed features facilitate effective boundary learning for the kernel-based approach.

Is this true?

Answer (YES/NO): YES